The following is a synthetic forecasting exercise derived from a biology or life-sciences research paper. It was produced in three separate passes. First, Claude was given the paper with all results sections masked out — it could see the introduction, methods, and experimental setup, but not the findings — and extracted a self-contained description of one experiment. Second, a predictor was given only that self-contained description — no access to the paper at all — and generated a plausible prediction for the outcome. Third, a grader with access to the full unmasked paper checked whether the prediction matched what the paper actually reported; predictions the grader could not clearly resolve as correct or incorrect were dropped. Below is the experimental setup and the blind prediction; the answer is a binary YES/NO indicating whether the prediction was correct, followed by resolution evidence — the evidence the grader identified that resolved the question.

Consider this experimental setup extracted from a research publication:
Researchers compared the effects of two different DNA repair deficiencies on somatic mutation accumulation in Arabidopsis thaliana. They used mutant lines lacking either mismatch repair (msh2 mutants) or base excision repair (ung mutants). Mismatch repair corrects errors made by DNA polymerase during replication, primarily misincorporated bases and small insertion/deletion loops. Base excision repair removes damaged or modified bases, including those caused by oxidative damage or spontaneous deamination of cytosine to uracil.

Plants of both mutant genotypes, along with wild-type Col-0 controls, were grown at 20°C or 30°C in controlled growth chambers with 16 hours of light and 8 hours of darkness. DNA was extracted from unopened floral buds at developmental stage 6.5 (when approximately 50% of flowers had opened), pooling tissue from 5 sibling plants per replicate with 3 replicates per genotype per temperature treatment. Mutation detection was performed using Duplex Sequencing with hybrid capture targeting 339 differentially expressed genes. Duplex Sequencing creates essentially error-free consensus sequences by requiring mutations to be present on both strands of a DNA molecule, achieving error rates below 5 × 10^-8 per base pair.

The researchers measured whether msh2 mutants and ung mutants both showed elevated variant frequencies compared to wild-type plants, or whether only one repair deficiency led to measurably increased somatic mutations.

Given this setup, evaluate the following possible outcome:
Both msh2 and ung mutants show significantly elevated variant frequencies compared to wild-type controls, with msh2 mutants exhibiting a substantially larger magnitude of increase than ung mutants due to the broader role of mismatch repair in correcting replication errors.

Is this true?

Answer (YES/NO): NO